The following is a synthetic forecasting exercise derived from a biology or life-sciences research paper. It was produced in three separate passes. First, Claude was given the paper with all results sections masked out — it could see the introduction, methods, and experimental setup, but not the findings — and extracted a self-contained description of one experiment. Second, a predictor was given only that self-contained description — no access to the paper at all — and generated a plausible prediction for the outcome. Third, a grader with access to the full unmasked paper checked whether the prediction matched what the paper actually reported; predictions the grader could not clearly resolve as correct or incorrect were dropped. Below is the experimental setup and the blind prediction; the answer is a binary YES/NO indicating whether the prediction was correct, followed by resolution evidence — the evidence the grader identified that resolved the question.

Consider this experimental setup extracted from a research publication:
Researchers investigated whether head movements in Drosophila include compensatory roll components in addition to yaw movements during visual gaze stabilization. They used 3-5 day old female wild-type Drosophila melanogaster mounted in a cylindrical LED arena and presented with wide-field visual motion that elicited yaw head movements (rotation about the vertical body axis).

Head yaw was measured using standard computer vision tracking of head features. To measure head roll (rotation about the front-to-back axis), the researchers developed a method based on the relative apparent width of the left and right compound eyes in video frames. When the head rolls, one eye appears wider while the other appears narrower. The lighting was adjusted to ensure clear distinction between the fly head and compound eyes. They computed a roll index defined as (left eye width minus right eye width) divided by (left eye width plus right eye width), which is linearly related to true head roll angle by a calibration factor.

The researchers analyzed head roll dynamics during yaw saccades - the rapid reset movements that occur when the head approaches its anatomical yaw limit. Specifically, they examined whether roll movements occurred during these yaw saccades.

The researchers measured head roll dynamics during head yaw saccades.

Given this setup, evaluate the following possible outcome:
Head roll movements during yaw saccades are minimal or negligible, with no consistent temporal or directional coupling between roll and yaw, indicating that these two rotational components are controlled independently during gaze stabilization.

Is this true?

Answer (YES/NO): NO